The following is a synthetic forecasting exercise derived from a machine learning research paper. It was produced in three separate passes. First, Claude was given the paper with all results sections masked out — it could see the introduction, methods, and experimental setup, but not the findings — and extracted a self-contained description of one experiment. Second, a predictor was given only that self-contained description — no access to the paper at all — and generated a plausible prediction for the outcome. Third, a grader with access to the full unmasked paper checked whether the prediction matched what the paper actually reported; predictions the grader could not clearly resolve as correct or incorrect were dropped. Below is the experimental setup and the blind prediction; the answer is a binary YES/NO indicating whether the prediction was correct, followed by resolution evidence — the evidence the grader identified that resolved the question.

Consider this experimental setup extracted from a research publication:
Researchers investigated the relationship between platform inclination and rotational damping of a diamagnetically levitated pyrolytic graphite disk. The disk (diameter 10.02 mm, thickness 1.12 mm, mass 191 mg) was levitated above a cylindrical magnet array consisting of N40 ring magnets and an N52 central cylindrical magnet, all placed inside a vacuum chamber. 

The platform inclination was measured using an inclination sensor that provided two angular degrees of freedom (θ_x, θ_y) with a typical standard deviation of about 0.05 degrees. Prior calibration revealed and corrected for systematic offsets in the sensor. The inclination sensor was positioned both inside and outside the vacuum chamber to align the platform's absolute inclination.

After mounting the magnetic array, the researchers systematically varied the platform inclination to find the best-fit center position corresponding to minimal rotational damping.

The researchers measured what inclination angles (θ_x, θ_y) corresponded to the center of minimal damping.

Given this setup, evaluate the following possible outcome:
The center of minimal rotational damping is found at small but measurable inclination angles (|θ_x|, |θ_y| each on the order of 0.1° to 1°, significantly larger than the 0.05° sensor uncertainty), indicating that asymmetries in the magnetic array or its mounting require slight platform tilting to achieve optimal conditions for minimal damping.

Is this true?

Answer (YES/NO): YES